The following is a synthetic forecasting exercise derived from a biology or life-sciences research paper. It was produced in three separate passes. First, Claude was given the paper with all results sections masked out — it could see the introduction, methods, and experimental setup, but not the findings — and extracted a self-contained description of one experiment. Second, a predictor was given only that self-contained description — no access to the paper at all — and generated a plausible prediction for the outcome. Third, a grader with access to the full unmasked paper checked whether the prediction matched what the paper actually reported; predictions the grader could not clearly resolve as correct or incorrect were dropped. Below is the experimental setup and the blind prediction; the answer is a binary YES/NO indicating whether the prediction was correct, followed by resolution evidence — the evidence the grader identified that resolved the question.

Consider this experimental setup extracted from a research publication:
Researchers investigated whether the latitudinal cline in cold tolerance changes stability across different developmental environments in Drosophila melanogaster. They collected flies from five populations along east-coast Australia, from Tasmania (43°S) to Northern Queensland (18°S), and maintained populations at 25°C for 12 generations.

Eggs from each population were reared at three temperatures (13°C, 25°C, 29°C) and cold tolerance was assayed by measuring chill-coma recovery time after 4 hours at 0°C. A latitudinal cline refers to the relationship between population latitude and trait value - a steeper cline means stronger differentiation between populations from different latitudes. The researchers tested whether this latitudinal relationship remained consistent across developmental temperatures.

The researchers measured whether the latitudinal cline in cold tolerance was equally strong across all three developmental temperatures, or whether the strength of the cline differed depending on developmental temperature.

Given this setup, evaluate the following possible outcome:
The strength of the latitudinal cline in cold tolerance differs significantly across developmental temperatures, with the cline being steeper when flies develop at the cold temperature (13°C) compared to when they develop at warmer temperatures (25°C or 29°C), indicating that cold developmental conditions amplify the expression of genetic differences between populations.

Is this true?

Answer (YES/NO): NO